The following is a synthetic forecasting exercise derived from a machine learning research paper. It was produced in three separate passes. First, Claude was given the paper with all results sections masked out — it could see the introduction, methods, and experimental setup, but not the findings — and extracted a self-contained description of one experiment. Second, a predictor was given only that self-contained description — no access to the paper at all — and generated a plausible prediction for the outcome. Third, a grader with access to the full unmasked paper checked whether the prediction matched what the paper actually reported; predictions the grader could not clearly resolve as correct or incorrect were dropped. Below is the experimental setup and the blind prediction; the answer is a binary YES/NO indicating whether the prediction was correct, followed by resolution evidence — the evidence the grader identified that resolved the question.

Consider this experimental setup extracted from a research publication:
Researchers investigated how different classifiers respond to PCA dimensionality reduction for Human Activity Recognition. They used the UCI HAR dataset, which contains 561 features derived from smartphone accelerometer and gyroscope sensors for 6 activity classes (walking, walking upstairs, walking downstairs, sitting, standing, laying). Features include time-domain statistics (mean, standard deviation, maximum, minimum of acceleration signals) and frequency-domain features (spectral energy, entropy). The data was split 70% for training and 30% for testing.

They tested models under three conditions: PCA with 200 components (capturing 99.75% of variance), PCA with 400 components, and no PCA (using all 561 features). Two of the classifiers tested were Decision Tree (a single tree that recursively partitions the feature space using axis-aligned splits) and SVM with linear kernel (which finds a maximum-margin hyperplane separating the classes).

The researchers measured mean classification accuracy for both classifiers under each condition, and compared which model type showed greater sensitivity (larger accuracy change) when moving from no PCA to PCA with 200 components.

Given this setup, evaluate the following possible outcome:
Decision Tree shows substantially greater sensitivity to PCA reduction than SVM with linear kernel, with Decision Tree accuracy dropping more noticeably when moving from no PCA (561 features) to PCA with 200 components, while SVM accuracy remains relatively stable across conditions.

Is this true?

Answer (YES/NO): YES